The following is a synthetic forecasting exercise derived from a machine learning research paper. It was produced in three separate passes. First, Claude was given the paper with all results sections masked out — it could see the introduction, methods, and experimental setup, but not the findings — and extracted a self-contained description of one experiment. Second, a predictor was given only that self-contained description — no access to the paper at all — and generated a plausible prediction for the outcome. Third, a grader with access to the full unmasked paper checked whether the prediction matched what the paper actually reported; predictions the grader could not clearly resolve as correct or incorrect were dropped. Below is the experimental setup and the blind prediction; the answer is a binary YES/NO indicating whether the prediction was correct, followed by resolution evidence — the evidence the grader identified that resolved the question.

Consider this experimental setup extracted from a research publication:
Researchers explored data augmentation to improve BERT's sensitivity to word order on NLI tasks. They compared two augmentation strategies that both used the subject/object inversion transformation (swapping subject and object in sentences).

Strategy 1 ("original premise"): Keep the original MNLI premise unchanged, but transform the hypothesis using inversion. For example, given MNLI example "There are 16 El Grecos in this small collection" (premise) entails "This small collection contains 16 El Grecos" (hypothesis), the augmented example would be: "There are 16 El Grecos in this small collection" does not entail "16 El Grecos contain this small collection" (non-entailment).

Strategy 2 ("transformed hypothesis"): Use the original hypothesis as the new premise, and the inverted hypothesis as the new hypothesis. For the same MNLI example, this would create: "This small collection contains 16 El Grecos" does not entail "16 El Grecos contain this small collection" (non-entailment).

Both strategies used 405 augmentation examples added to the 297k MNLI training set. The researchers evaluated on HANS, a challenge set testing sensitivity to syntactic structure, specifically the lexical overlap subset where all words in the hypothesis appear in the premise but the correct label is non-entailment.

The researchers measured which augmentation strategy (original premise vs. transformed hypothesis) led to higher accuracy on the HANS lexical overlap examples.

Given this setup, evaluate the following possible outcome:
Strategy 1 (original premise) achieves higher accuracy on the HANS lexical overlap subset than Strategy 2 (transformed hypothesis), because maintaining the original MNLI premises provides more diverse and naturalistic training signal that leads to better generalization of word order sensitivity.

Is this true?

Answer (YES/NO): NO